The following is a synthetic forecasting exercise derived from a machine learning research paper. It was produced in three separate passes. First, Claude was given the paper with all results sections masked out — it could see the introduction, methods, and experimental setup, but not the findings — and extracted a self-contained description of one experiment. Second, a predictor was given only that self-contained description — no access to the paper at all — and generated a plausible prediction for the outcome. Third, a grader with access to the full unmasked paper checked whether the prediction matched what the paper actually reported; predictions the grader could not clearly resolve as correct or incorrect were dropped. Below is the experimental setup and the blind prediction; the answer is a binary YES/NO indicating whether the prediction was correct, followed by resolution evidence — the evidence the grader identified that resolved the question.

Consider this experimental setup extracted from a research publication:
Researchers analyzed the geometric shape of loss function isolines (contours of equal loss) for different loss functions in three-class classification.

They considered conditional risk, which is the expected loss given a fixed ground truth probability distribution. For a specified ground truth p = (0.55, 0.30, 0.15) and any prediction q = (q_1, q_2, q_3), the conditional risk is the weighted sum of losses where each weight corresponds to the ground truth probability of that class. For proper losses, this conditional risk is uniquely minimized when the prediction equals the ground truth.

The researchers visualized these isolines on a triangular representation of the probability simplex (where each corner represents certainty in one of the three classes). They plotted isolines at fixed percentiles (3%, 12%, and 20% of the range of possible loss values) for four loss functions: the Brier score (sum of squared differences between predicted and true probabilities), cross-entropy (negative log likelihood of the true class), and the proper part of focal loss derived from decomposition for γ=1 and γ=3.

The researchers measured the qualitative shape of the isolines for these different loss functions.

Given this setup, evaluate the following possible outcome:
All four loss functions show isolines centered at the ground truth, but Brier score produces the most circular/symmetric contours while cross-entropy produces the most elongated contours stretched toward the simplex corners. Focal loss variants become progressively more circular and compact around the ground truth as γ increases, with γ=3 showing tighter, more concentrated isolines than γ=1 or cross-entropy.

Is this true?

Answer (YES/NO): NO